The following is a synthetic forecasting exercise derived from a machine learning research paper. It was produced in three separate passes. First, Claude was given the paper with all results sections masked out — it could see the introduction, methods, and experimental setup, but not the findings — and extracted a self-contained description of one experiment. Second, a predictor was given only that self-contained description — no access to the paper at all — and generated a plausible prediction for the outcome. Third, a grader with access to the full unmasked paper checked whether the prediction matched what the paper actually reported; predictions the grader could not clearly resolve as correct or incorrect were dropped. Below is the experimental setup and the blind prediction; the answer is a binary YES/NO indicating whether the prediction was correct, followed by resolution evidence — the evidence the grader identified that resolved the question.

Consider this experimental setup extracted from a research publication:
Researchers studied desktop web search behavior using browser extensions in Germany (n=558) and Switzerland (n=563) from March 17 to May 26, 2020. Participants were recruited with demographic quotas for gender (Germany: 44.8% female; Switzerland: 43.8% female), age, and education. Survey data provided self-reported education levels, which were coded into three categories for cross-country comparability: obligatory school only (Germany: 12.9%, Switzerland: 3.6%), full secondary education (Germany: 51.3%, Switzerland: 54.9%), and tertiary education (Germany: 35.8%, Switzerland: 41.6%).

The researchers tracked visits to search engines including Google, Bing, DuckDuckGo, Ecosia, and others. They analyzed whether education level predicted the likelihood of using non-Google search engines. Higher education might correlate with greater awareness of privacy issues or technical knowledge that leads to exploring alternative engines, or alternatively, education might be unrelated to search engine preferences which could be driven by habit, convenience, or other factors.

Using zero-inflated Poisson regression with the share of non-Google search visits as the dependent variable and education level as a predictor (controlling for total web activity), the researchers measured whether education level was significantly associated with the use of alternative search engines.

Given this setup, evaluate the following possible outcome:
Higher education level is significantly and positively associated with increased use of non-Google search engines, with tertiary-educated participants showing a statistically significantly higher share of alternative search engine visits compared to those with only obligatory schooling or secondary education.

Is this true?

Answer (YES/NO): NO